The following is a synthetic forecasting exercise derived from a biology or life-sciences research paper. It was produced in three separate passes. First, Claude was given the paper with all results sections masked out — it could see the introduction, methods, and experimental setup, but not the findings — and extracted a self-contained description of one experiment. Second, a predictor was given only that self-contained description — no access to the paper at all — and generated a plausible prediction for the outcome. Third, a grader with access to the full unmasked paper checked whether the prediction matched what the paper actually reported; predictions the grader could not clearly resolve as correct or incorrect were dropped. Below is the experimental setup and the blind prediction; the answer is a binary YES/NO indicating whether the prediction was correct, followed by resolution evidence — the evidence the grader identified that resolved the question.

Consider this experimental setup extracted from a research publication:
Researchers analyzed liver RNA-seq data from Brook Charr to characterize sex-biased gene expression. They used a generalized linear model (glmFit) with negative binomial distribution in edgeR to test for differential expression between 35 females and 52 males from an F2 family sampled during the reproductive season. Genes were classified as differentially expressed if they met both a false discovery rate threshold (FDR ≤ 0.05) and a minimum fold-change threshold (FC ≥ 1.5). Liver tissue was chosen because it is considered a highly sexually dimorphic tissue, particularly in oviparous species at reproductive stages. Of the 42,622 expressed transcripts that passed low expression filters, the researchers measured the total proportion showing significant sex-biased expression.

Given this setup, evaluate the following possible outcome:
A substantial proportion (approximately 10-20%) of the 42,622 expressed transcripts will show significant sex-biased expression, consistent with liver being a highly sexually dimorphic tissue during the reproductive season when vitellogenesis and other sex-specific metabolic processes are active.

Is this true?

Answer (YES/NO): YES